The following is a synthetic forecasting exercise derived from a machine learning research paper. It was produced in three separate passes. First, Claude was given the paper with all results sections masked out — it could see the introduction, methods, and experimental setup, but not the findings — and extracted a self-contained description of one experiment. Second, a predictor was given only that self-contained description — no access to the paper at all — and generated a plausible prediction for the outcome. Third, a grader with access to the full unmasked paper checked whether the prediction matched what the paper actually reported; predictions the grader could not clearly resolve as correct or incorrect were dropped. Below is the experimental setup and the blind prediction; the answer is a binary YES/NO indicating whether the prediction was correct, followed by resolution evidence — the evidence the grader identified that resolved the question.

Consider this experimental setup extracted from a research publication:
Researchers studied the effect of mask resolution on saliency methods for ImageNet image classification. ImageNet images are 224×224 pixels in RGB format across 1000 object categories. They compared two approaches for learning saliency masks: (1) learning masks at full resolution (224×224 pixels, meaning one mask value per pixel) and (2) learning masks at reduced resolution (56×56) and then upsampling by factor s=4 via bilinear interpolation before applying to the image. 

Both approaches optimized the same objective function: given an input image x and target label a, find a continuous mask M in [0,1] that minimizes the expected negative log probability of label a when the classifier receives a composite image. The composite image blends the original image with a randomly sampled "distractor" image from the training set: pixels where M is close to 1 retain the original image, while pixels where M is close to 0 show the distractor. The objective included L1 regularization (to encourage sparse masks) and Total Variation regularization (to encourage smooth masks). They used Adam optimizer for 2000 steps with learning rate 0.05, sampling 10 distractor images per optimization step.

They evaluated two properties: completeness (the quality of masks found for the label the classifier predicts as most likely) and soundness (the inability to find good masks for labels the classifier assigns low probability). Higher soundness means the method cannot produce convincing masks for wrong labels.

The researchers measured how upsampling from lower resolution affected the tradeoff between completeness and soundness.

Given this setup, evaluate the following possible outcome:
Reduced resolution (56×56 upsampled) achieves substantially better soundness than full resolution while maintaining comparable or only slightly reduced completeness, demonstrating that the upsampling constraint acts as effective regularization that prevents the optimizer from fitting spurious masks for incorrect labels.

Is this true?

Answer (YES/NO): YES